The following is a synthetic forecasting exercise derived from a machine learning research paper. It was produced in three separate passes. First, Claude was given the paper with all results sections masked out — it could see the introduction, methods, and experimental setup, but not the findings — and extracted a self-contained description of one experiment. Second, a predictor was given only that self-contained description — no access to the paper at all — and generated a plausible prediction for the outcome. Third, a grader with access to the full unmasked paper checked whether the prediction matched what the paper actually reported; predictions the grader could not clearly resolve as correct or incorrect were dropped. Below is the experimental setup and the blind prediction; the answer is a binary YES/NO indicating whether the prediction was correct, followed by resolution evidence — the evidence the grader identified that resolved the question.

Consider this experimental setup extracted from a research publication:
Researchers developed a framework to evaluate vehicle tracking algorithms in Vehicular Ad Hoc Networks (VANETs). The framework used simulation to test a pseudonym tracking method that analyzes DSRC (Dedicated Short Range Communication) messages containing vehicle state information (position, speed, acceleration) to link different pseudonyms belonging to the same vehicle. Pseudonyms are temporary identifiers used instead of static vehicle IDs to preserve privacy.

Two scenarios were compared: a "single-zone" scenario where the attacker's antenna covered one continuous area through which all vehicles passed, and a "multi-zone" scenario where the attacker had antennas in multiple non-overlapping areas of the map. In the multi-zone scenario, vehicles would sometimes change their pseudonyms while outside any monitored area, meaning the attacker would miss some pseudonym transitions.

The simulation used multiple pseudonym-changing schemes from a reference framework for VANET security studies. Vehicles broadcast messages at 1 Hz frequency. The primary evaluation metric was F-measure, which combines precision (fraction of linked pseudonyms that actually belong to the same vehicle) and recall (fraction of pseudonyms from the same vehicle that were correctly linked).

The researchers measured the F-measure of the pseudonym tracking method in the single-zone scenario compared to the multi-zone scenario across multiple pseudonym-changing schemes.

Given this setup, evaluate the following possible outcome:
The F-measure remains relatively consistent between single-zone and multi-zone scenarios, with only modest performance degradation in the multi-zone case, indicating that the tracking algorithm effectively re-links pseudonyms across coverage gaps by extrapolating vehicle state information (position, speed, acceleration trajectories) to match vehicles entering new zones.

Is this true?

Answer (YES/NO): NO